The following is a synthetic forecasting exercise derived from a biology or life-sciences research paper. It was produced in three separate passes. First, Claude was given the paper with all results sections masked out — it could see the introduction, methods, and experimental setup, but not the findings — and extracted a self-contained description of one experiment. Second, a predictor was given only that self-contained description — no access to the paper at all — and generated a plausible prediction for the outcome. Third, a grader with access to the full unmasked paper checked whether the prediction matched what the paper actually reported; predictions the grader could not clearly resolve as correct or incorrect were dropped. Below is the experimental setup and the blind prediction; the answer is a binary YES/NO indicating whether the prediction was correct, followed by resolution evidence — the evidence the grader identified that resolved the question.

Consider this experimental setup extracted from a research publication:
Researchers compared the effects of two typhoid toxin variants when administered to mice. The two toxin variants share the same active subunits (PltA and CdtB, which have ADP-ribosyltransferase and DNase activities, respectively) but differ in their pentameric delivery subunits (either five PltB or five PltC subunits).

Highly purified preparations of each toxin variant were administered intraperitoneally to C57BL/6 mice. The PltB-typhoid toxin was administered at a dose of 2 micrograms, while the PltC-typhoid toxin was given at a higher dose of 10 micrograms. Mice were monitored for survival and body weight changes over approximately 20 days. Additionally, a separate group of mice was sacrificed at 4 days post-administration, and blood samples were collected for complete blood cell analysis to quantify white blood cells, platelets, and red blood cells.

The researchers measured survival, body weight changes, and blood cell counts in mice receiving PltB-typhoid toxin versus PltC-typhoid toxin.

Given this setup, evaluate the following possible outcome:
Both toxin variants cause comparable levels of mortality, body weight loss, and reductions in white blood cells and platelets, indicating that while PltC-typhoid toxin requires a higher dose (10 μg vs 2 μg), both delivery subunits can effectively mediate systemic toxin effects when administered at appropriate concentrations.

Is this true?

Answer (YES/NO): NO